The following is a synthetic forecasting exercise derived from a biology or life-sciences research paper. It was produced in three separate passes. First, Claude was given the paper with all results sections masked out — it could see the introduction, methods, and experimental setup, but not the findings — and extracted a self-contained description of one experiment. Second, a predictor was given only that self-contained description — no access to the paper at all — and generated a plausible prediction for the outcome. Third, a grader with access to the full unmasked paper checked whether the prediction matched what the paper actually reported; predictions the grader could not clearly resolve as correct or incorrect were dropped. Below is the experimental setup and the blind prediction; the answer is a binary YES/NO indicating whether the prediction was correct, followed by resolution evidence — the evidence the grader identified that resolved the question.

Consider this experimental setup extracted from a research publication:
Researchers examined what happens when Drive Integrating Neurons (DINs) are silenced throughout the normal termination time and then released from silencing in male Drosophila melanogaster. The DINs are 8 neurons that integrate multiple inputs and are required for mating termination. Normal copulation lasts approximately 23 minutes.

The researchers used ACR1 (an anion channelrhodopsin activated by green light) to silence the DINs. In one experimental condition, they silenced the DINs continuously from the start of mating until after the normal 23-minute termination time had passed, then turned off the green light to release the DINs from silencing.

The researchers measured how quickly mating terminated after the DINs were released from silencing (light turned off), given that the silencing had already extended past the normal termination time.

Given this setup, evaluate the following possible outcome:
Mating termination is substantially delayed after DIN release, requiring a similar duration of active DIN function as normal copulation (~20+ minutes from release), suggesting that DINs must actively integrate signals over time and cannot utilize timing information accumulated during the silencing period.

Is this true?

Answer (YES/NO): NO